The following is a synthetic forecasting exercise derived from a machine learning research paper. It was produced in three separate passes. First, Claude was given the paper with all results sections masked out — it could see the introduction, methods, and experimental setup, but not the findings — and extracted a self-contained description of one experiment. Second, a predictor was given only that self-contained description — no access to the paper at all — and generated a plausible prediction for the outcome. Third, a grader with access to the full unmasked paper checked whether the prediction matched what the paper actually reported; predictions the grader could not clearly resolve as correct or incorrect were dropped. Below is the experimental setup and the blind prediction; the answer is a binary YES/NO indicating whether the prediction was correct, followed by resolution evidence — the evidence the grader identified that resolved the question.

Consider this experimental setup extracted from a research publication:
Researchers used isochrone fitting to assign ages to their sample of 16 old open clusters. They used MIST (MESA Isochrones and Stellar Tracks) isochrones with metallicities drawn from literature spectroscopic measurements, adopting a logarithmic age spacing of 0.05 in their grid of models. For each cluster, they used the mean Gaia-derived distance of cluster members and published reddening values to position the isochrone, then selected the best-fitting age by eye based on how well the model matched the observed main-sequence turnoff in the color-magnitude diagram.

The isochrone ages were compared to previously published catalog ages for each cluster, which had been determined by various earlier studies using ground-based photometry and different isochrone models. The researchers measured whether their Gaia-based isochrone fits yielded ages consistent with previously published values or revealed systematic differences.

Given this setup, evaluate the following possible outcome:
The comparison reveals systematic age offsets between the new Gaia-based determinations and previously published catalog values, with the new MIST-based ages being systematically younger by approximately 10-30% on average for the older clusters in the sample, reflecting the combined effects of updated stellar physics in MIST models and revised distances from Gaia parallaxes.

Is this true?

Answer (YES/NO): NO